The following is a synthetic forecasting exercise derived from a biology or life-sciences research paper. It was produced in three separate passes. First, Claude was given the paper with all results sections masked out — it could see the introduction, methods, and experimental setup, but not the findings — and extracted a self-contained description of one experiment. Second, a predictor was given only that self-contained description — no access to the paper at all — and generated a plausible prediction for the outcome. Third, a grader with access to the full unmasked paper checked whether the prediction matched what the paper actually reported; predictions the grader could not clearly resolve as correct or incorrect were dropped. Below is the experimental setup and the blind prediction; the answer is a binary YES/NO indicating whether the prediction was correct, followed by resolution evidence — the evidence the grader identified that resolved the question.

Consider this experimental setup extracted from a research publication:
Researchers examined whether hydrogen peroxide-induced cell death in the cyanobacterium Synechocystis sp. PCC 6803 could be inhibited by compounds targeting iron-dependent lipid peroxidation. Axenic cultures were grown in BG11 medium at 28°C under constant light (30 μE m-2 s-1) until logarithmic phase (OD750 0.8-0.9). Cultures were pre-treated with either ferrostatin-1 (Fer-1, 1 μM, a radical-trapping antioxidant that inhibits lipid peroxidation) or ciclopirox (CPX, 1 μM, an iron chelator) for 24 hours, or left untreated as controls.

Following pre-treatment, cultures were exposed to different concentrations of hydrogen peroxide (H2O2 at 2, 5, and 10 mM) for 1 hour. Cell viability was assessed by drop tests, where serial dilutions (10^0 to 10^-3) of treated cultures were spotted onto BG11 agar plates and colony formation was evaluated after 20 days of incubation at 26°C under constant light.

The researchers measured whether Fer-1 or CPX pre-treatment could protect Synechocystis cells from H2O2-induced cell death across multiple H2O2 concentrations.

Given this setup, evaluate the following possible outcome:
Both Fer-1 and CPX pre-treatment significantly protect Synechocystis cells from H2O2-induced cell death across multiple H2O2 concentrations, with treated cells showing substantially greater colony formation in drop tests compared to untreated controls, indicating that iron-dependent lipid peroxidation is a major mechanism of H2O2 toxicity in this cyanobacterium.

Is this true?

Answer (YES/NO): NO